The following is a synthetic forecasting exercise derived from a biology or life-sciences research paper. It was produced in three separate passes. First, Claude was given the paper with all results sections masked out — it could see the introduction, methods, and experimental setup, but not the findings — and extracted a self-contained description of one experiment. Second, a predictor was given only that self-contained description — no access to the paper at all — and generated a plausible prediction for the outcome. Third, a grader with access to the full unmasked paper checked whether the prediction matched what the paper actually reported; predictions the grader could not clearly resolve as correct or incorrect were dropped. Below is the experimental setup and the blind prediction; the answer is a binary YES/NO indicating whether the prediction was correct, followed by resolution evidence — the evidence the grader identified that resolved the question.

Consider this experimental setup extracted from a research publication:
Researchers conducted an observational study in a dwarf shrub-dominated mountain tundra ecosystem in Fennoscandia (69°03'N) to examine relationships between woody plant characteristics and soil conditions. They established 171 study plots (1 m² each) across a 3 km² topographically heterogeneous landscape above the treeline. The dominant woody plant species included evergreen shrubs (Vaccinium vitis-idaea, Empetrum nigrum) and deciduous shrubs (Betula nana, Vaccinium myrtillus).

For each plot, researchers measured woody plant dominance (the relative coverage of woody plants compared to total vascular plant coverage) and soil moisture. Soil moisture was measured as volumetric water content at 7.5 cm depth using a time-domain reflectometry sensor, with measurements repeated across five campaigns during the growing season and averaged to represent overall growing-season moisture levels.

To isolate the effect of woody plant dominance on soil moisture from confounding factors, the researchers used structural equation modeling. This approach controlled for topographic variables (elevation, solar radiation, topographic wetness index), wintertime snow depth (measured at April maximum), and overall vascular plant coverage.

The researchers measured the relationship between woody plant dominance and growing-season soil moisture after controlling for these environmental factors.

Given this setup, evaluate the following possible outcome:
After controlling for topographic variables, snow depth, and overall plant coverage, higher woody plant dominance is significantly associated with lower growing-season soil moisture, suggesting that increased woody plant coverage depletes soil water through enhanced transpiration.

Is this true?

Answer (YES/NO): YES